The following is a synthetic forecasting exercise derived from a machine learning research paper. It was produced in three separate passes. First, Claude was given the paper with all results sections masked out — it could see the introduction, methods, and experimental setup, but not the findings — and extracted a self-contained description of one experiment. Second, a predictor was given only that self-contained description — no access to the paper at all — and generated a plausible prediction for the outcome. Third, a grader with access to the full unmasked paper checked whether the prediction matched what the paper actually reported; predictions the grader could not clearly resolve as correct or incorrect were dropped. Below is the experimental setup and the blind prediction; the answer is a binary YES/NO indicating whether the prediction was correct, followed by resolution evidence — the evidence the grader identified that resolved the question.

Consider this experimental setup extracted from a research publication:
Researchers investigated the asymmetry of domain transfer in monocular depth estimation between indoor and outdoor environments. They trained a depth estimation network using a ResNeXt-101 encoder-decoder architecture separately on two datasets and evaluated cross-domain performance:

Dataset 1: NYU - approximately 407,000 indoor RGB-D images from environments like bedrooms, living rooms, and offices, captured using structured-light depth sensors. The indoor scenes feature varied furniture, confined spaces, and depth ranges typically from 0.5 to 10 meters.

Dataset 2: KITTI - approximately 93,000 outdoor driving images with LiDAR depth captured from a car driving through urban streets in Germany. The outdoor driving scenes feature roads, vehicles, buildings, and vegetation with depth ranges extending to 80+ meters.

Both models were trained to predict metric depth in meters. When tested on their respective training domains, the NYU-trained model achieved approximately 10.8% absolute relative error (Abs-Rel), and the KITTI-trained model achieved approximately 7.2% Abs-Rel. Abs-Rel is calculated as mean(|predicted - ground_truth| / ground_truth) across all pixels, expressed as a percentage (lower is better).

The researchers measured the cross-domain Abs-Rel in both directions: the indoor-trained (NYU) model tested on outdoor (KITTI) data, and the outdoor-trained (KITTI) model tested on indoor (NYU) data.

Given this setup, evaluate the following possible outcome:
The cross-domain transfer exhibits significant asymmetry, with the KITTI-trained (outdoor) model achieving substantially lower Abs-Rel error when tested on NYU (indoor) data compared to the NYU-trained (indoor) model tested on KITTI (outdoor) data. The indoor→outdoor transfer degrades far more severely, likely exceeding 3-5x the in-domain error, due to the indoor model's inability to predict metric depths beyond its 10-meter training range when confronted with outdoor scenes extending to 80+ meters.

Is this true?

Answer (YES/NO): YES